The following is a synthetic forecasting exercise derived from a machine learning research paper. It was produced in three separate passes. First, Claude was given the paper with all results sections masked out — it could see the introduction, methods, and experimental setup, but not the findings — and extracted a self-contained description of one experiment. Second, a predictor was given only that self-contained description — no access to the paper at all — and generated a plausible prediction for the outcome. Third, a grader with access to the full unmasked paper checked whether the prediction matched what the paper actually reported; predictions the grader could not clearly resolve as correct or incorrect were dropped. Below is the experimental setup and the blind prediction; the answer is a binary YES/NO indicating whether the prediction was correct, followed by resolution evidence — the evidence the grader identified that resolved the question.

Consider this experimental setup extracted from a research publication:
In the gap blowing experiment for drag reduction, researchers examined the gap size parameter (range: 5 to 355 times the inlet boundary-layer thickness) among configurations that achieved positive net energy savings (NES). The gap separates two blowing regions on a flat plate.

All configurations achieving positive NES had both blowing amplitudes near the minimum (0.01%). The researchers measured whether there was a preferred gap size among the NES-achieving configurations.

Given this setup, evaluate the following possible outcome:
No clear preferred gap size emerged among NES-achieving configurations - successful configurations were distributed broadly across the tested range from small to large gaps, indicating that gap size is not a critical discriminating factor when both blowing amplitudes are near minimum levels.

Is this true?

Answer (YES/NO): YES